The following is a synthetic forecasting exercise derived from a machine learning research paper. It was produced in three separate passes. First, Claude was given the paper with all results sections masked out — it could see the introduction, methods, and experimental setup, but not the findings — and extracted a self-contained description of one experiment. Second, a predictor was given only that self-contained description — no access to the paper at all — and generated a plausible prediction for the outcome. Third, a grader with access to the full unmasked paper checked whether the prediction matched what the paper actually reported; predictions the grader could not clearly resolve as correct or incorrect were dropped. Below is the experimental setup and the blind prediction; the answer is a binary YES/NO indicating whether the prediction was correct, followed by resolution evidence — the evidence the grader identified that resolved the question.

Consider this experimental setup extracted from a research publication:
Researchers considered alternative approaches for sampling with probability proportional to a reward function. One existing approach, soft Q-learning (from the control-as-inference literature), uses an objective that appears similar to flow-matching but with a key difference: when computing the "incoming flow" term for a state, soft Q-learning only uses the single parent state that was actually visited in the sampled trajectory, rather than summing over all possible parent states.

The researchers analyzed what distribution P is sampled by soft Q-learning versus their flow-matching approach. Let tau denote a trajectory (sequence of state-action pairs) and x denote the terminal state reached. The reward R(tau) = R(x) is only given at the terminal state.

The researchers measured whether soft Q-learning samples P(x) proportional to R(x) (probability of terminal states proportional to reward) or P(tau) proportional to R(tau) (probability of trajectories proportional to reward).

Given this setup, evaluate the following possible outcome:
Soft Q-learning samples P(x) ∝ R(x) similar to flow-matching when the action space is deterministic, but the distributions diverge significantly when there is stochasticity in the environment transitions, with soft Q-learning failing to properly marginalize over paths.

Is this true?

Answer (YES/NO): NO